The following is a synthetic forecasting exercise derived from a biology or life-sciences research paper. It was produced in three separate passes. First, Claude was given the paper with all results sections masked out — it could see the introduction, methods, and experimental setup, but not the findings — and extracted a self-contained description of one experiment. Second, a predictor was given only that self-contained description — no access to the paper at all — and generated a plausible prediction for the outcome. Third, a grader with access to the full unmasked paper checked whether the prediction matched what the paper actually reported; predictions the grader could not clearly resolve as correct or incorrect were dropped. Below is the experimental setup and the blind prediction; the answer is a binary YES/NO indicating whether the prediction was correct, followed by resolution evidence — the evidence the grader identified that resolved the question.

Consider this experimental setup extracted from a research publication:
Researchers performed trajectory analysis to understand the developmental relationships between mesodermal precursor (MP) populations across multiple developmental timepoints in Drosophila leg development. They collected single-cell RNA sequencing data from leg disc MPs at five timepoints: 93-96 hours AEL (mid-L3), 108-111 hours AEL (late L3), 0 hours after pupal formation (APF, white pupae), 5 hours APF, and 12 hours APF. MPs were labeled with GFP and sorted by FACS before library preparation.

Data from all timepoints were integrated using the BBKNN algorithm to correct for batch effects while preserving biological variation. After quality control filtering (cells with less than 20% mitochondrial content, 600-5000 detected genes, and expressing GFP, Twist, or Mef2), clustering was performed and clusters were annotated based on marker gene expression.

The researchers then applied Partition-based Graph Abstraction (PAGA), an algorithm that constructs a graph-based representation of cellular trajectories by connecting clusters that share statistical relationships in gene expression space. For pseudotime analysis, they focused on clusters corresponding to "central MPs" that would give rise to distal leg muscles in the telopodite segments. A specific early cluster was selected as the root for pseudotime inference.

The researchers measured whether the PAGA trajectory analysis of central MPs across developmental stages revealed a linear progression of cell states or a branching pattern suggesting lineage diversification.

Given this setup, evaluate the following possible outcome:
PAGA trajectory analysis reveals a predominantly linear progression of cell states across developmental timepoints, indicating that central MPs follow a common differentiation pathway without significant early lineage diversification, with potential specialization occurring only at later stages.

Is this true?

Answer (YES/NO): NO